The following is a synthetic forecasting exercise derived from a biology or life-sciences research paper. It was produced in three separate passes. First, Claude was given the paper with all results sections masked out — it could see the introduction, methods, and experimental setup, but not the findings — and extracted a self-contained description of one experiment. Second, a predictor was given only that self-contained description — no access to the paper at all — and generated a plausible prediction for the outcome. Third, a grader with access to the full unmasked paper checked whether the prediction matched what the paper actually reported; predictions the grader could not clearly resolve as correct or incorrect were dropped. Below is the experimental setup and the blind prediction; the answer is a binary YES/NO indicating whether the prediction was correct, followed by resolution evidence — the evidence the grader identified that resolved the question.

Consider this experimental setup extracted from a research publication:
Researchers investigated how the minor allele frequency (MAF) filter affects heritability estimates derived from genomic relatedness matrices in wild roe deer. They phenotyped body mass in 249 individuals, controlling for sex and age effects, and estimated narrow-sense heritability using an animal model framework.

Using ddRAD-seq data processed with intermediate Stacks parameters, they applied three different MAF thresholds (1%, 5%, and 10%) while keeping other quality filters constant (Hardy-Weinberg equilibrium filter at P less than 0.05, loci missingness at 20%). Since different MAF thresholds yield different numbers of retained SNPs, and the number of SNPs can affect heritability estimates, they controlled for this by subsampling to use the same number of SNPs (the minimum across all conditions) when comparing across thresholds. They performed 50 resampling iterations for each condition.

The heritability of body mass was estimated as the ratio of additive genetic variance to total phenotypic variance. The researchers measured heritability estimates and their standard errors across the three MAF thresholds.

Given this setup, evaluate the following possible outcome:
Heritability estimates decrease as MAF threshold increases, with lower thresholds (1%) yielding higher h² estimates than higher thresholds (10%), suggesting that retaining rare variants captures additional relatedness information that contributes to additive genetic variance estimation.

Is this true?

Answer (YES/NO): YES